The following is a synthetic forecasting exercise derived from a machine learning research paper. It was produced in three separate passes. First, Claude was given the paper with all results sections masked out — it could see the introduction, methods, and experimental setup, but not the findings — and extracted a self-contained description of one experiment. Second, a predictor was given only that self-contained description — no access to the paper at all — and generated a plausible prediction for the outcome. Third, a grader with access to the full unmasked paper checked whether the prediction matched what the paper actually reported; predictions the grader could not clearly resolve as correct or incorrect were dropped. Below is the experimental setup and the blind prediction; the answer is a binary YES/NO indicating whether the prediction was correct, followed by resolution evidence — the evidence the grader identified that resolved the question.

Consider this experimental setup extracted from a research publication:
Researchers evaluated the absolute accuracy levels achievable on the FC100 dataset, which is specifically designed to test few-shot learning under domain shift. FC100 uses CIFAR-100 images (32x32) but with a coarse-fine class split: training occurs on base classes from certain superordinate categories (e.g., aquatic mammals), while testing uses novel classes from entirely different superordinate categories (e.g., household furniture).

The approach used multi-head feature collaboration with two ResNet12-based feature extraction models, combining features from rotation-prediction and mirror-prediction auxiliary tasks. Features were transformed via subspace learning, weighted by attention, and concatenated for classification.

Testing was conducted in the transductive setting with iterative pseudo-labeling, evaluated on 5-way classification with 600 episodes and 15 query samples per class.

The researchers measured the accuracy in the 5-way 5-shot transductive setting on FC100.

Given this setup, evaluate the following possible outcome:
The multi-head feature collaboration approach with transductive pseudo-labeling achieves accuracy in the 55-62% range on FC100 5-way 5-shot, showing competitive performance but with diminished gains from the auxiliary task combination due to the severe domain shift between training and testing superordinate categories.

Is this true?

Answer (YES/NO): YES